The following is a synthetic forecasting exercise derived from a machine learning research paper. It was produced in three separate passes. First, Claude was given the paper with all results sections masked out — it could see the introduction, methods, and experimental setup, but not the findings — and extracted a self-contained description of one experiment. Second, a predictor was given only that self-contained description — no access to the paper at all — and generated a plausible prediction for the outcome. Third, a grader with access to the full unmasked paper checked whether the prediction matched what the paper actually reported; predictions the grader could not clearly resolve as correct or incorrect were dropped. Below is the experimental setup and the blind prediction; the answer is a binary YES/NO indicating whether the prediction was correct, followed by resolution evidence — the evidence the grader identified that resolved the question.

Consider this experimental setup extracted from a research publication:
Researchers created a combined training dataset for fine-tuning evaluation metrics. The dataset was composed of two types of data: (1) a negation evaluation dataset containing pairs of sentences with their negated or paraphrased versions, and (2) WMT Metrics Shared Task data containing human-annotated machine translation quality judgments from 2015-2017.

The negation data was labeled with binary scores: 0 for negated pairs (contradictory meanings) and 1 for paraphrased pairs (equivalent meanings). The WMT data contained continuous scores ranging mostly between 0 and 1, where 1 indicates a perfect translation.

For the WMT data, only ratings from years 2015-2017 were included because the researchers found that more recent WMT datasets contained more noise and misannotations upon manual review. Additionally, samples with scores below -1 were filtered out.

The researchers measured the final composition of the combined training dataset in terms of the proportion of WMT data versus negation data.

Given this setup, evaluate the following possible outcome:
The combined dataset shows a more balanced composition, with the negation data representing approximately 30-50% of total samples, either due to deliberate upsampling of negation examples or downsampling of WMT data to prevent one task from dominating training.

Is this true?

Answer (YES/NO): NO